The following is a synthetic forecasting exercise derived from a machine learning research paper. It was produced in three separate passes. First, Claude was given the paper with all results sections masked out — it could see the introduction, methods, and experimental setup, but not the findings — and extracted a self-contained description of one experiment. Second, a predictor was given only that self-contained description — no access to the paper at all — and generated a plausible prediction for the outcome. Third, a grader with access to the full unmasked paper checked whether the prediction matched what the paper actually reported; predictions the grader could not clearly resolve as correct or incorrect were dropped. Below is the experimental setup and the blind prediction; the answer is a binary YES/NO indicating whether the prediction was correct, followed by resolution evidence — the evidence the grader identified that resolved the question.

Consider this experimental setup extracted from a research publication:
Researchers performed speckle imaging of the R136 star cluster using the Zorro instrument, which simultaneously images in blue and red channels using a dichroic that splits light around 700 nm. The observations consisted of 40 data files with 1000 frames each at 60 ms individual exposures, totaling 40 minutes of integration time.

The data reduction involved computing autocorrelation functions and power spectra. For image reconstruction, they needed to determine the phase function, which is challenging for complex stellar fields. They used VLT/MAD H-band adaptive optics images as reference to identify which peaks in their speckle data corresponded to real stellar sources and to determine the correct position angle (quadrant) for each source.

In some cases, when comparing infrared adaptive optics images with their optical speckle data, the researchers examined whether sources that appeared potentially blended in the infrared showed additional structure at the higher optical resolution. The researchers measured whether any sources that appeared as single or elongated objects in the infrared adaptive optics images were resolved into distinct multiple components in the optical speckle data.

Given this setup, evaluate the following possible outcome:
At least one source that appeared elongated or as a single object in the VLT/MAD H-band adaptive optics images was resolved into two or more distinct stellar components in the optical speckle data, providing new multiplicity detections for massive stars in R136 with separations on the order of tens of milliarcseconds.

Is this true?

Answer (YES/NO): YES